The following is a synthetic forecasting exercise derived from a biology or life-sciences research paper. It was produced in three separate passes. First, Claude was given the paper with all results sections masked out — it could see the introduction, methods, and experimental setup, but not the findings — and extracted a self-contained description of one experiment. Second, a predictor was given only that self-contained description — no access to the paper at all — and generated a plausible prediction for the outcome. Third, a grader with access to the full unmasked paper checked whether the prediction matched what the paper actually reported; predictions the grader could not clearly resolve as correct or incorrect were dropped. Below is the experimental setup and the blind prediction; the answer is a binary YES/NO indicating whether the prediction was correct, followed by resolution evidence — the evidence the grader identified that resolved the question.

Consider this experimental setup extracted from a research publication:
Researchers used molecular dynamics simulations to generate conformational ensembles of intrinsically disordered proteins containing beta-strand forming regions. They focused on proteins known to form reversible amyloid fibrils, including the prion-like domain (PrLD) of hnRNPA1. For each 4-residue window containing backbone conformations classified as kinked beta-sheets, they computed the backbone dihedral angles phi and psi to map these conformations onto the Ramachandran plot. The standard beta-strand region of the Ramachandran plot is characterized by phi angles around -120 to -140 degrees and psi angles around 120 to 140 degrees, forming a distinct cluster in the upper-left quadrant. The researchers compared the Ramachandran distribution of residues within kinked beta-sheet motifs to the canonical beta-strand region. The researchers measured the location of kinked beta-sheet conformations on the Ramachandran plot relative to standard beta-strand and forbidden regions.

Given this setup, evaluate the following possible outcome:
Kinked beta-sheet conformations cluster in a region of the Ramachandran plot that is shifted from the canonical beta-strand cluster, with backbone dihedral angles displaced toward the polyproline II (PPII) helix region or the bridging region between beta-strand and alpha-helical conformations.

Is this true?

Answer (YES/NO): NO